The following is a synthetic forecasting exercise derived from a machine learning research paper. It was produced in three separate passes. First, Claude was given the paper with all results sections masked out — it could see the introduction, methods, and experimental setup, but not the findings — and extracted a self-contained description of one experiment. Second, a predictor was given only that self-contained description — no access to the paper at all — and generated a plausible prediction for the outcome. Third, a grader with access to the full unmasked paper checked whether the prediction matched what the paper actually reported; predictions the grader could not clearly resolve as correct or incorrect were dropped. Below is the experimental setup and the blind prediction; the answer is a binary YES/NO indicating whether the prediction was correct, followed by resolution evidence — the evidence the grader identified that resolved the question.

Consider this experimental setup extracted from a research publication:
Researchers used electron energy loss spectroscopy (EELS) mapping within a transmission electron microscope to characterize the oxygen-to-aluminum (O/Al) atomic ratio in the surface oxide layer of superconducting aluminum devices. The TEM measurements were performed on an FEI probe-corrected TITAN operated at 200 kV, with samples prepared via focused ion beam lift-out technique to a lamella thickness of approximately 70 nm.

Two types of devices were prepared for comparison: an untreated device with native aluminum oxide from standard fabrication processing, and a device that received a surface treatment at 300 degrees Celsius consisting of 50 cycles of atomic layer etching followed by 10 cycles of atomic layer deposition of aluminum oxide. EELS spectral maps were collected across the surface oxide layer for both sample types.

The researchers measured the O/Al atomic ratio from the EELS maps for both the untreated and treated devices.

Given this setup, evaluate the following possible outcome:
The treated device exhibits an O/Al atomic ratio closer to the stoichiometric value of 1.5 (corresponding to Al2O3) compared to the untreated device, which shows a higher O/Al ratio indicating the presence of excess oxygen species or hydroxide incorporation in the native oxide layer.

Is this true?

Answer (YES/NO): NO